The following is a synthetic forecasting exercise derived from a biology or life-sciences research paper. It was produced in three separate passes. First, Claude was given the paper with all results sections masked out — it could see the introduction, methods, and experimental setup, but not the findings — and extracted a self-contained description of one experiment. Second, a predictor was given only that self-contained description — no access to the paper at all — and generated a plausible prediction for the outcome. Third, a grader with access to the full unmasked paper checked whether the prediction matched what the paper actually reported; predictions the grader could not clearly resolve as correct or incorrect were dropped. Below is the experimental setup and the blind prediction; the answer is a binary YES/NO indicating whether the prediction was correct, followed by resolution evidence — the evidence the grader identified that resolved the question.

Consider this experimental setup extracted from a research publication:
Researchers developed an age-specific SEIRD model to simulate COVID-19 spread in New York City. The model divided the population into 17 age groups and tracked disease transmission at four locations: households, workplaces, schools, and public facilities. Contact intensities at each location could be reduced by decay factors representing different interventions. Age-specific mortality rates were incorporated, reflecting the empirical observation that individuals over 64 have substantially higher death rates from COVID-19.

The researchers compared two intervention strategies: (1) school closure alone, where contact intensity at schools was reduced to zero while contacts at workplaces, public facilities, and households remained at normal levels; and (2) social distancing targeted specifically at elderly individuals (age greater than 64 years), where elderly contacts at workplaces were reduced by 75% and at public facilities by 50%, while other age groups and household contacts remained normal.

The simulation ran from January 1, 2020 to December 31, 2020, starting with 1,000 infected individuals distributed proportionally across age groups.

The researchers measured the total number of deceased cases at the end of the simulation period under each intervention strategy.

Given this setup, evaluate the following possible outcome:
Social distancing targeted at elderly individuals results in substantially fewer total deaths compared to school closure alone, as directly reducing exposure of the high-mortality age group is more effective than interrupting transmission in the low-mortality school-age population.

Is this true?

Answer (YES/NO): YES